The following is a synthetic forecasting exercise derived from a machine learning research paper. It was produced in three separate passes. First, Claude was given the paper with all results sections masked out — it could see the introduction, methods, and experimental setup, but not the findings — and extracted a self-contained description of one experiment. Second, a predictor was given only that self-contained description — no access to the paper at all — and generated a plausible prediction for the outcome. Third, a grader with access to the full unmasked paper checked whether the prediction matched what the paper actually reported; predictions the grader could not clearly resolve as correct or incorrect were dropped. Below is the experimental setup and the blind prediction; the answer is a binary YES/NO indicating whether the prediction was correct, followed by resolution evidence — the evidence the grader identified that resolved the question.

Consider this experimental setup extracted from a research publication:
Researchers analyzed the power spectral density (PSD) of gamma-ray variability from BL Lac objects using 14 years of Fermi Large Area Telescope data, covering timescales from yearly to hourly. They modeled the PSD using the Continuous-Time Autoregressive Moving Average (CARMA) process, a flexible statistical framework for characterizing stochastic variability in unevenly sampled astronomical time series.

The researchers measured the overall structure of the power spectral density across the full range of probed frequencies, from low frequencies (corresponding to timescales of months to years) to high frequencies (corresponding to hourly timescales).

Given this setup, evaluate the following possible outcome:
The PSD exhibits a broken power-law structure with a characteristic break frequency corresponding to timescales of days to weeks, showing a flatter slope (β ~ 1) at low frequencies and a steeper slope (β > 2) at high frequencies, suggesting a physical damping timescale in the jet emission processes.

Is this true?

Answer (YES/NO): NO